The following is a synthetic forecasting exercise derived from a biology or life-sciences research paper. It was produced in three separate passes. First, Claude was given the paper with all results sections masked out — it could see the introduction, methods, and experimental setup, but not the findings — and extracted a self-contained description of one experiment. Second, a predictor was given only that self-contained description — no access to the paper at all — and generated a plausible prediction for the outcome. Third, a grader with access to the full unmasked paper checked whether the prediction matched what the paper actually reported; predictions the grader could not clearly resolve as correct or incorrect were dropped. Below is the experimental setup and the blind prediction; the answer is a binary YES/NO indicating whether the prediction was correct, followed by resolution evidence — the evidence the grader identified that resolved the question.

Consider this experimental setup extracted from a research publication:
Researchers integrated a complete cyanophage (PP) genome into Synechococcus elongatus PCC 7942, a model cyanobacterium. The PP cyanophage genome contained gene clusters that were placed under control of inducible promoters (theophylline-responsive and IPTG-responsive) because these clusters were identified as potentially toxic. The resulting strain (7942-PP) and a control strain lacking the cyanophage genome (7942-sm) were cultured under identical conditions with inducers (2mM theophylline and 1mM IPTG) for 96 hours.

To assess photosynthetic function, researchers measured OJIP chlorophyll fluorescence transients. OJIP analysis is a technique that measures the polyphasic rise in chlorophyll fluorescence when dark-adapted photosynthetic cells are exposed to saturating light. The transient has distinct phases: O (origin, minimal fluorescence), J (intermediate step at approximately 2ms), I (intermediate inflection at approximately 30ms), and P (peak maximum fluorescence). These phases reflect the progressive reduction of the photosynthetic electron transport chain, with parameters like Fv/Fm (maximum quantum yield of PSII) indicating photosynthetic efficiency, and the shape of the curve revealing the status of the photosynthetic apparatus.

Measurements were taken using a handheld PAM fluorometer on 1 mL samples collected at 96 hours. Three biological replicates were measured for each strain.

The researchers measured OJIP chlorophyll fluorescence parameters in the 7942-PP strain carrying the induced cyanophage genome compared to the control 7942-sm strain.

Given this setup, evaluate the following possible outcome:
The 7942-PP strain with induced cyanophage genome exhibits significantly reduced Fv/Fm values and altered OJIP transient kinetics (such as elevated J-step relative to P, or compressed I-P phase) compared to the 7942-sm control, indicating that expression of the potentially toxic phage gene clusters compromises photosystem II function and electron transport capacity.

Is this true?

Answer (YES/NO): NO